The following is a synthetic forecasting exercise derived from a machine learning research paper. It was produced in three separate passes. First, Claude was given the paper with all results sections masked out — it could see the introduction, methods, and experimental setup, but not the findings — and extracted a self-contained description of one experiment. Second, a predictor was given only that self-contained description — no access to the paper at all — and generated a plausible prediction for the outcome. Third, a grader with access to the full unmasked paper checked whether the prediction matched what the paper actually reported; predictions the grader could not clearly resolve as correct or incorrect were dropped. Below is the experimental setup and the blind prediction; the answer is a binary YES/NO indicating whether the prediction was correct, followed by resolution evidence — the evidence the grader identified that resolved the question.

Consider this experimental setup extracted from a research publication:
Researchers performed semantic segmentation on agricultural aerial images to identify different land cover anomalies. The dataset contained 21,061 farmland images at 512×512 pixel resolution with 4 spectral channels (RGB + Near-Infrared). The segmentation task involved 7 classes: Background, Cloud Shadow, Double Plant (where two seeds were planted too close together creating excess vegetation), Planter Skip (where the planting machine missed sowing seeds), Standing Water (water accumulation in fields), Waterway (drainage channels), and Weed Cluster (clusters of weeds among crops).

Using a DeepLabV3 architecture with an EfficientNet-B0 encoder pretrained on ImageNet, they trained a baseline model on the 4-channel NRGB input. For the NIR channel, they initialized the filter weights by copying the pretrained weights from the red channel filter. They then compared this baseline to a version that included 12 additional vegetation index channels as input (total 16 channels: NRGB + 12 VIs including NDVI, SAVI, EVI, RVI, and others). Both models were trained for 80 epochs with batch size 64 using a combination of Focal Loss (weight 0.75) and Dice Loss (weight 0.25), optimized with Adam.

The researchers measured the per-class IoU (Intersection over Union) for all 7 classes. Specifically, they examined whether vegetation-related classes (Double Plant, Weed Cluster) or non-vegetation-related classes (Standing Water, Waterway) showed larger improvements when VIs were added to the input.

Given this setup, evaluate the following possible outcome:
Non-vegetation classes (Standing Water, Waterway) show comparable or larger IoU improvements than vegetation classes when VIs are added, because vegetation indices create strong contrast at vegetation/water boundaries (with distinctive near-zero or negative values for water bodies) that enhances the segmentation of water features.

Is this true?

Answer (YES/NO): YES